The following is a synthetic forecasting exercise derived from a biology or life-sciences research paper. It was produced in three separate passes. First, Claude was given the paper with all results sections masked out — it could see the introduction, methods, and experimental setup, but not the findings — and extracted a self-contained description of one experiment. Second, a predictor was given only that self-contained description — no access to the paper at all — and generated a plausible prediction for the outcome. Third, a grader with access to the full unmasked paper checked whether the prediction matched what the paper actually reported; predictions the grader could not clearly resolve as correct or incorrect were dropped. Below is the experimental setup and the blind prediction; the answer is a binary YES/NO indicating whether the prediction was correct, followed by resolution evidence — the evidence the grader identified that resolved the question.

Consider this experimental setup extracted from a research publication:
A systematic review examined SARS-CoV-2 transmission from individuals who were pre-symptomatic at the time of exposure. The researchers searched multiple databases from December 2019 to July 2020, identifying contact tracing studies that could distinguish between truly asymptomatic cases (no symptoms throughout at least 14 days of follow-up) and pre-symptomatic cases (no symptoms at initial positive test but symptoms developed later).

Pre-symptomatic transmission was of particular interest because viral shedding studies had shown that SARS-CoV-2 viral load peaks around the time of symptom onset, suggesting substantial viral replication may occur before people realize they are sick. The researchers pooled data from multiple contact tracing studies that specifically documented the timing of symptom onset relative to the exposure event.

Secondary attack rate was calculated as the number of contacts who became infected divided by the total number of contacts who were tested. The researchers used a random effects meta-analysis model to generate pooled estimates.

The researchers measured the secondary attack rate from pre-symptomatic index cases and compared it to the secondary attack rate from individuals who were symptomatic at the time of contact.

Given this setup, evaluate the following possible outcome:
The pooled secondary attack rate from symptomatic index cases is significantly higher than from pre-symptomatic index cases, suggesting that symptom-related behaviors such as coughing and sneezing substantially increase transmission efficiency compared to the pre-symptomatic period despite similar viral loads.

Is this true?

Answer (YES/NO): NO